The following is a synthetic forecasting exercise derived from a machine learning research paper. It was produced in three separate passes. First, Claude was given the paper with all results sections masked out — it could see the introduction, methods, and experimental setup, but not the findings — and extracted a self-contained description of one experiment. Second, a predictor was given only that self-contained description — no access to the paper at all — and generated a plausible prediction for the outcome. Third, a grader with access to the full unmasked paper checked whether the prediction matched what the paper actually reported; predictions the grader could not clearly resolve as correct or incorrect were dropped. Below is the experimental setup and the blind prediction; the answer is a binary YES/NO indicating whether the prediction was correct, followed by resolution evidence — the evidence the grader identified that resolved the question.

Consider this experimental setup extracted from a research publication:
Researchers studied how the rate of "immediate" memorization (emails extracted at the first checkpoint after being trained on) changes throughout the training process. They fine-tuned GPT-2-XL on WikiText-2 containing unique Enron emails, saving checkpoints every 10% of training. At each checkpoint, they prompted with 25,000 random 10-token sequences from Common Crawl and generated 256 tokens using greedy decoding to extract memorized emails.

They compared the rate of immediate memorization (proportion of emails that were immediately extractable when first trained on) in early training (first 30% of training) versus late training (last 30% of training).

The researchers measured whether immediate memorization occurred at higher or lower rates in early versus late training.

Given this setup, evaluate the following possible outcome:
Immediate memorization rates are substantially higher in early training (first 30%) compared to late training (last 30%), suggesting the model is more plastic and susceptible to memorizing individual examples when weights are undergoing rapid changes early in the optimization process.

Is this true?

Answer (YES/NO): YES